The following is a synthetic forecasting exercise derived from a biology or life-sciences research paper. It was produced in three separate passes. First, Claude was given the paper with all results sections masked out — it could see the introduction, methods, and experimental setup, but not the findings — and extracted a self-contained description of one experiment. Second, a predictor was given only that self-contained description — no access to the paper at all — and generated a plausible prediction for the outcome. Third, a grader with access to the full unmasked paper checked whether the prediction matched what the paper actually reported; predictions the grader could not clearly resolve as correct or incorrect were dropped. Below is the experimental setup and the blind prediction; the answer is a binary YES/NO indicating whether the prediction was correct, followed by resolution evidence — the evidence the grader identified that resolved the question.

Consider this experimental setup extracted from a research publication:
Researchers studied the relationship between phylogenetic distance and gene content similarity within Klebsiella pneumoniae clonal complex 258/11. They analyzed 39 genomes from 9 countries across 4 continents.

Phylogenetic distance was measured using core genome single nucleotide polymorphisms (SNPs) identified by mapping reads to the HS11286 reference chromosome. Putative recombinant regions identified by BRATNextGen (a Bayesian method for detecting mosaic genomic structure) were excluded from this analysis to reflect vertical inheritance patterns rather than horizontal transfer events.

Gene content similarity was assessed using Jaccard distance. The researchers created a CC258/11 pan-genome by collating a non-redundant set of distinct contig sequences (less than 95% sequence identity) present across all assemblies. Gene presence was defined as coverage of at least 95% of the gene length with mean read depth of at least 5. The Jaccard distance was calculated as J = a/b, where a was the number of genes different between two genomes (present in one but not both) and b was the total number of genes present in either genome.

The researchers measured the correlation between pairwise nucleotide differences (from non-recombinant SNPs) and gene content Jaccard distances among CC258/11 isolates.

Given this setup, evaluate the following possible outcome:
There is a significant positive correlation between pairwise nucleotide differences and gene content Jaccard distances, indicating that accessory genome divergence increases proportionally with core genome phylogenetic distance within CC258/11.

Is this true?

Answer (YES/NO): YES